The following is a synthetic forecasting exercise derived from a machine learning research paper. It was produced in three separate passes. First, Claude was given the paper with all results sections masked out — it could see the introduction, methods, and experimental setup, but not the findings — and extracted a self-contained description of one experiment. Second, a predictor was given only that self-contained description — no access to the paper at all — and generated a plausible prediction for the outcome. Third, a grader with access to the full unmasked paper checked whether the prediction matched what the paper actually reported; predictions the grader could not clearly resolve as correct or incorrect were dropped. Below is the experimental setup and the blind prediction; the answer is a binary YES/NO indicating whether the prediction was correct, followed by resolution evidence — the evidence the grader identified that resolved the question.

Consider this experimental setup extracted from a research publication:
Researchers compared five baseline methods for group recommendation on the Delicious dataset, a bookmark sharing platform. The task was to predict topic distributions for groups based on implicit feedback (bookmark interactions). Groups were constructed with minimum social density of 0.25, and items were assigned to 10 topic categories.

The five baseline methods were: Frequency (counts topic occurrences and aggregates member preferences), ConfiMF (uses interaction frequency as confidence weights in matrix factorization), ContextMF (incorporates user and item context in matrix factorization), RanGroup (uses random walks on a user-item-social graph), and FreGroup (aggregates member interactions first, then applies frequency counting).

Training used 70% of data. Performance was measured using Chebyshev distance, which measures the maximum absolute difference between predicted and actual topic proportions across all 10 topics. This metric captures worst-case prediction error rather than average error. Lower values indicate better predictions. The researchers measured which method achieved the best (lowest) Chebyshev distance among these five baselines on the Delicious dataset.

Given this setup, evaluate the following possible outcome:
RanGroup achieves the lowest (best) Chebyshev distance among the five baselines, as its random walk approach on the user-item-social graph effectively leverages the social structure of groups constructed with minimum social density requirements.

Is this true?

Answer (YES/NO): YES